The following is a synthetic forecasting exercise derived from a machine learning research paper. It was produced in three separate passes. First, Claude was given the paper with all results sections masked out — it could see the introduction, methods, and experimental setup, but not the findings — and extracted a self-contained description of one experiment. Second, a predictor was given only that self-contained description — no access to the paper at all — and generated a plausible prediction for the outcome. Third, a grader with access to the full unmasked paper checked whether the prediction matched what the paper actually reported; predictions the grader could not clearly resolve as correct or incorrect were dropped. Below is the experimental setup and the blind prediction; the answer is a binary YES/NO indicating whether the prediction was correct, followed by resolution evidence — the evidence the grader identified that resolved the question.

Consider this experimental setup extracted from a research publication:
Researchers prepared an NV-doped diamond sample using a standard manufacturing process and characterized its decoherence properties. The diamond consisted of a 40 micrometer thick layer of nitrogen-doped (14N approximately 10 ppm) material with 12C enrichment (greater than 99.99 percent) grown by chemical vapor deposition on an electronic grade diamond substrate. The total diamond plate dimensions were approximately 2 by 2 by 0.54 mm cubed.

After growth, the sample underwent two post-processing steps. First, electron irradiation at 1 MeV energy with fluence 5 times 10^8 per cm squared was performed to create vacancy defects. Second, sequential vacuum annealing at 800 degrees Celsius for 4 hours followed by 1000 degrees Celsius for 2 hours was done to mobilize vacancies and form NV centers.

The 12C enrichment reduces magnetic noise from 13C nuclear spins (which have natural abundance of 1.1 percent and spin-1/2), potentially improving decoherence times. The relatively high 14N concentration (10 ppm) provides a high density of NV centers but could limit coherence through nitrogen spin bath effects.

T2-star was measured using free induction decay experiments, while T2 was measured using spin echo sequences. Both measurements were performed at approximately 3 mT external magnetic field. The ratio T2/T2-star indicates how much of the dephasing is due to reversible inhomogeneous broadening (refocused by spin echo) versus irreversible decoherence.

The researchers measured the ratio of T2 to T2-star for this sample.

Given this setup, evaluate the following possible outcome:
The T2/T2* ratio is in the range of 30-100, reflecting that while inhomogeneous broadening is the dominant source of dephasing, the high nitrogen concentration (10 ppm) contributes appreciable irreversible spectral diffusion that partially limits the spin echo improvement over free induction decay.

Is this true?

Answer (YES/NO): NO